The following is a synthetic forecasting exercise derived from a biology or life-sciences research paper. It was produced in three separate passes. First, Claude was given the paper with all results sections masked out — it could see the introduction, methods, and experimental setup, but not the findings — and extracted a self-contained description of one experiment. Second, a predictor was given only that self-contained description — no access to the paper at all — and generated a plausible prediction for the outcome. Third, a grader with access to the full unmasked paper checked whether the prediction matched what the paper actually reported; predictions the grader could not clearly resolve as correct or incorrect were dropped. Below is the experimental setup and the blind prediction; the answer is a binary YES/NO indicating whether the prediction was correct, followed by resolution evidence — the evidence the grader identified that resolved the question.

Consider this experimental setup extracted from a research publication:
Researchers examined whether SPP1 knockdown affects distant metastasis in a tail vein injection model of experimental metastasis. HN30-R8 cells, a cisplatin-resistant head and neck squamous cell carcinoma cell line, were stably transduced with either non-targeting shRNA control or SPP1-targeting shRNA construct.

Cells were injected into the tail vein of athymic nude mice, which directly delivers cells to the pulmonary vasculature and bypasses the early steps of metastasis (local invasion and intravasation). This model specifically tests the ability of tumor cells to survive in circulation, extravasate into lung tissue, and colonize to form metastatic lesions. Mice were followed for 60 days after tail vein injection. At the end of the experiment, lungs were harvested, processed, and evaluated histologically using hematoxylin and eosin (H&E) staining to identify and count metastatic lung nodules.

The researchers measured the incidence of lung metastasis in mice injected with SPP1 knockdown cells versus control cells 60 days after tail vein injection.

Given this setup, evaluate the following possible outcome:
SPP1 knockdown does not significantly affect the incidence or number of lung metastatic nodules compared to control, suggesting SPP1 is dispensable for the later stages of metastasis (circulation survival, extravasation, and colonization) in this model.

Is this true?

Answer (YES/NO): NO